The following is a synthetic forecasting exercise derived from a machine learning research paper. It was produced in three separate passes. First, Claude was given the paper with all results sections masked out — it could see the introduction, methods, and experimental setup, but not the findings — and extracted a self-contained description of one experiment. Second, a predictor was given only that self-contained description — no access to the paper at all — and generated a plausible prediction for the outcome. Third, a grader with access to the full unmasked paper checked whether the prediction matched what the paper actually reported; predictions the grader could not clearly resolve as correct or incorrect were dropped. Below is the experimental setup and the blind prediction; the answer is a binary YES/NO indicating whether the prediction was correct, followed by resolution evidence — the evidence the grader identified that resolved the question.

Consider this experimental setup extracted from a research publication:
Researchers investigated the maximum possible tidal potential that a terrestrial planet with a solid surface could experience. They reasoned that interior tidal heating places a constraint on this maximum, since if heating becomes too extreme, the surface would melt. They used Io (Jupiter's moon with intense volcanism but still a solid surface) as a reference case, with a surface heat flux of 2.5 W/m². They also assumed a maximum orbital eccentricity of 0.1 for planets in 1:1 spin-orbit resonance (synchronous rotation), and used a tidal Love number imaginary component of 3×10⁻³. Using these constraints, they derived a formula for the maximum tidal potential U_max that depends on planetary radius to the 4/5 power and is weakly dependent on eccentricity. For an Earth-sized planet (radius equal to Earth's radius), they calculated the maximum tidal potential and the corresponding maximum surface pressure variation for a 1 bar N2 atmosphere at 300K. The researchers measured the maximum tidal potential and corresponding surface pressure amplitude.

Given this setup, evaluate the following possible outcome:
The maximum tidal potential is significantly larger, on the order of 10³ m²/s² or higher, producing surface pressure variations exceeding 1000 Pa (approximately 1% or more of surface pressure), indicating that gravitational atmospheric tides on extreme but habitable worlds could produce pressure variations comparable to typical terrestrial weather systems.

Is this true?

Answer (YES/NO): NO